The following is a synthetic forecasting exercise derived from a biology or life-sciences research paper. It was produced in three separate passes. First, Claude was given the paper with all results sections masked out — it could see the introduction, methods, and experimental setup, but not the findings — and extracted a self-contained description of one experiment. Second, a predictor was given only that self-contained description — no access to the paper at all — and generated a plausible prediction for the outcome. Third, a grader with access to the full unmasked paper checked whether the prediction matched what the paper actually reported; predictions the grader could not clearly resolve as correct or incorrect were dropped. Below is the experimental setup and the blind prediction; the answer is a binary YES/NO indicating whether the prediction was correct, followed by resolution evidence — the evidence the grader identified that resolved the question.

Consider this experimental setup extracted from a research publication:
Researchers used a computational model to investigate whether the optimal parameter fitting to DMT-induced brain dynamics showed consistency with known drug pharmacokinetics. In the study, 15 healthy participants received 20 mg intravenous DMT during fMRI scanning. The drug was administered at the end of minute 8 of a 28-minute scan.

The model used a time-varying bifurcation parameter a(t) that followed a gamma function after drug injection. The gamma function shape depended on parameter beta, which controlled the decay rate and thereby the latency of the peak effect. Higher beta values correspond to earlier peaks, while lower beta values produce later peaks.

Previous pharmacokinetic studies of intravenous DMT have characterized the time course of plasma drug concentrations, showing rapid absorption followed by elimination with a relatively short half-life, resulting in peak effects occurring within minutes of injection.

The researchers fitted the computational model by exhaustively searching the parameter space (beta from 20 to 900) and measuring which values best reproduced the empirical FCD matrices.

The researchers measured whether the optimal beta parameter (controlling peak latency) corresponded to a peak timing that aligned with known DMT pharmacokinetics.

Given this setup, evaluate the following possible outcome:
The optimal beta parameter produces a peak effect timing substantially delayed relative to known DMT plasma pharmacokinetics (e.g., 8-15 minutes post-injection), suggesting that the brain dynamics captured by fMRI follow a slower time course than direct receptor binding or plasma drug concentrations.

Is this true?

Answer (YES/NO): NO